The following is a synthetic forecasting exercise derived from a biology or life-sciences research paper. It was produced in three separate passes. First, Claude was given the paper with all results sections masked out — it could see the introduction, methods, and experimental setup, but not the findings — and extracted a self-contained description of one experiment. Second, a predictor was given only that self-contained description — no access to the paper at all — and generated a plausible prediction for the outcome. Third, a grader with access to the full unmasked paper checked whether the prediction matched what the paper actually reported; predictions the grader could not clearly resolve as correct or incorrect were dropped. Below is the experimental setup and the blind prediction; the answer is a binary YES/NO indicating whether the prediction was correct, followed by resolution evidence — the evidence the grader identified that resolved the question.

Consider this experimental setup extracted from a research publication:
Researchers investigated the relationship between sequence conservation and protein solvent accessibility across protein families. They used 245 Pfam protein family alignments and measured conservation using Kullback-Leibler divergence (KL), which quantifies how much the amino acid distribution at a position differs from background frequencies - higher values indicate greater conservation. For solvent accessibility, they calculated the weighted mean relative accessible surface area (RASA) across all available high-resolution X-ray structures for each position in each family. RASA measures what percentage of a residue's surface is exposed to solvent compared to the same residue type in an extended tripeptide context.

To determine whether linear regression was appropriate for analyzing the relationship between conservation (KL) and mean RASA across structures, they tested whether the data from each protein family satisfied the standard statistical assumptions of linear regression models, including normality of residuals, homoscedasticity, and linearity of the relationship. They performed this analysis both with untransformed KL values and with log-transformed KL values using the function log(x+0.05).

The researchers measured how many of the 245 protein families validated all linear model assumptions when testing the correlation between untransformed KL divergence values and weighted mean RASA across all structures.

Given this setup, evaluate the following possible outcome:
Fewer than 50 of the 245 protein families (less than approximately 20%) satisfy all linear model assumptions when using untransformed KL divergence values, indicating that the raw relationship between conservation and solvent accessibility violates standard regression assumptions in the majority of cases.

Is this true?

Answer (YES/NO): YES